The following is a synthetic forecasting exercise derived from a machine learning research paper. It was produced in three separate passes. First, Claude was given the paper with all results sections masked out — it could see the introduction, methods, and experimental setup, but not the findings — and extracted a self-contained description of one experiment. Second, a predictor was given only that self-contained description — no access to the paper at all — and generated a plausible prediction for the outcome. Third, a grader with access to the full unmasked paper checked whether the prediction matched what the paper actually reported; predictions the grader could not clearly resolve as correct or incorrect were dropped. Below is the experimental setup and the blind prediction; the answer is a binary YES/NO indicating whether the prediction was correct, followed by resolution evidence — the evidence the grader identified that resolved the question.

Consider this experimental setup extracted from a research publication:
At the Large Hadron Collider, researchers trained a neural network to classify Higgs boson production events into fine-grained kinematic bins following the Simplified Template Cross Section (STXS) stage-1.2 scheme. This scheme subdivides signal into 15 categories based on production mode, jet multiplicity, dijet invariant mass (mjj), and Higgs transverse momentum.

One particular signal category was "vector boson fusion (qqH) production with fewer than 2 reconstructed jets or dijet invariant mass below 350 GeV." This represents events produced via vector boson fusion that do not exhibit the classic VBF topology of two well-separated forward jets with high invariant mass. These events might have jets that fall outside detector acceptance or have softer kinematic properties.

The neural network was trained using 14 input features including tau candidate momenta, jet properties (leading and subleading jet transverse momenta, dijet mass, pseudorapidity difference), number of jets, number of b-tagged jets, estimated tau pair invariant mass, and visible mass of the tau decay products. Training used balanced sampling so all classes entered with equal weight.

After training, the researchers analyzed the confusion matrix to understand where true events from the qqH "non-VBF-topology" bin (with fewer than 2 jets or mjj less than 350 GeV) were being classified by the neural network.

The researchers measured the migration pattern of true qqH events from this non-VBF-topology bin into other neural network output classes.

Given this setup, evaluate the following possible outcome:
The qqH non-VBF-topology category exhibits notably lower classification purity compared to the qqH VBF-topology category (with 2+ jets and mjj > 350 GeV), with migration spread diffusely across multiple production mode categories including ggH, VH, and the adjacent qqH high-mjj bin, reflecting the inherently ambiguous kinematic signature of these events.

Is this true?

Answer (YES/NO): NO